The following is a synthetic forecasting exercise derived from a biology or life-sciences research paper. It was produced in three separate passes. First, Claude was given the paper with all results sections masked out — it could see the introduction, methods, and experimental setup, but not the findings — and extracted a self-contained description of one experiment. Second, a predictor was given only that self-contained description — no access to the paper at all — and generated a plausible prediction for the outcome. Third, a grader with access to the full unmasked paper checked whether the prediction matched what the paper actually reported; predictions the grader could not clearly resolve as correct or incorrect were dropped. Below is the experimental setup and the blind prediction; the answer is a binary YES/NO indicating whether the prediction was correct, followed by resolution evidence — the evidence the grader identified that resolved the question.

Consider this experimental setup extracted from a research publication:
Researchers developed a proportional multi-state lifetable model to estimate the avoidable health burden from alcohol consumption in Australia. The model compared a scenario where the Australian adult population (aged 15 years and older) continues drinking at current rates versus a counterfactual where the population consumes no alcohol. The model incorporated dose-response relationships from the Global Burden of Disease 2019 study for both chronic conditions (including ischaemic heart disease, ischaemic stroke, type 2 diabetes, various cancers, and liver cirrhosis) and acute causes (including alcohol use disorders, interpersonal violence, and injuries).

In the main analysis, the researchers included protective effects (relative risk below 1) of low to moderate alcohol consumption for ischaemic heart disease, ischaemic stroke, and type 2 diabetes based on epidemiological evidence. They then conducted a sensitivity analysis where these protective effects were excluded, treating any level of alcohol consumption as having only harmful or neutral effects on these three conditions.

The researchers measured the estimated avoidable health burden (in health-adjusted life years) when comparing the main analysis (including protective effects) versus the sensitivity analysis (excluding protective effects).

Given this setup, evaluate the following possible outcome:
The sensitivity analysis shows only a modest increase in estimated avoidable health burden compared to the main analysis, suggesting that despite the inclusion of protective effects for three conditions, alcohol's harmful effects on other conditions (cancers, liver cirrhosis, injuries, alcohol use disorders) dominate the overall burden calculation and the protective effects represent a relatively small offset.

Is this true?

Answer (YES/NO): YES